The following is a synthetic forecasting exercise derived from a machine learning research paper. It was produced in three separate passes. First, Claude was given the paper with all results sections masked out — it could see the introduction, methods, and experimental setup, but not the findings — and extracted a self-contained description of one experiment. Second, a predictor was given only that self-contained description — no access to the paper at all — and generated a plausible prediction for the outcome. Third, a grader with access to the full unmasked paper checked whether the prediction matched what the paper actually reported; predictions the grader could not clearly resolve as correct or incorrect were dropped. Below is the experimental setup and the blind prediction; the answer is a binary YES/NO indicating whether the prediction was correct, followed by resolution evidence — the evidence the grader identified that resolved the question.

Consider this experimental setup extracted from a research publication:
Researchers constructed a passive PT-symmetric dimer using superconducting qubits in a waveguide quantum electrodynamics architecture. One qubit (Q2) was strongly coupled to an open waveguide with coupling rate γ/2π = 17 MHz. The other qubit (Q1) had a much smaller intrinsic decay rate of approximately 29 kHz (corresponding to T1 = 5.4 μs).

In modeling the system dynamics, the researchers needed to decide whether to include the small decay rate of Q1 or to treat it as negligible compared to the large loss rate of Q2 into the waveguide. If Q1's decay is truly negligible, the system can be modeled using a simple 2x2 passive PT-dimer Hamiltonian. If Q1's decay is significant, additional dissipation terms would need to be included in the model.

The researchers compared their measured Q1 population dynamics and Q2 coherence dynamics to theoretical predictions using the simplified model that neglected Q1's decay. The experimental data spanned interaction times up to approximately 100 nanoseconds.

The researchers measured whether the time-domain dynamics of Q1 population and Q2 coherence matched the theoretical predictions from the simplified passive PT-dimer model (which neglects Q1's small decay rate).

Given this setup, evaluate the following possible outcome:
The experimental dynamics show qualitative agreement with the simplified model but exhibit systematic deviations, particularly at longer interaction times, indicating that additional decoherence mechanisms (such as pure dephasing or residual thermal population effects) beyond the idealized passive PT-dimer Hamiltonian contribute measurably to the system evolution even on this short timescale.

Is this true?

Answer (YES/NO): NO